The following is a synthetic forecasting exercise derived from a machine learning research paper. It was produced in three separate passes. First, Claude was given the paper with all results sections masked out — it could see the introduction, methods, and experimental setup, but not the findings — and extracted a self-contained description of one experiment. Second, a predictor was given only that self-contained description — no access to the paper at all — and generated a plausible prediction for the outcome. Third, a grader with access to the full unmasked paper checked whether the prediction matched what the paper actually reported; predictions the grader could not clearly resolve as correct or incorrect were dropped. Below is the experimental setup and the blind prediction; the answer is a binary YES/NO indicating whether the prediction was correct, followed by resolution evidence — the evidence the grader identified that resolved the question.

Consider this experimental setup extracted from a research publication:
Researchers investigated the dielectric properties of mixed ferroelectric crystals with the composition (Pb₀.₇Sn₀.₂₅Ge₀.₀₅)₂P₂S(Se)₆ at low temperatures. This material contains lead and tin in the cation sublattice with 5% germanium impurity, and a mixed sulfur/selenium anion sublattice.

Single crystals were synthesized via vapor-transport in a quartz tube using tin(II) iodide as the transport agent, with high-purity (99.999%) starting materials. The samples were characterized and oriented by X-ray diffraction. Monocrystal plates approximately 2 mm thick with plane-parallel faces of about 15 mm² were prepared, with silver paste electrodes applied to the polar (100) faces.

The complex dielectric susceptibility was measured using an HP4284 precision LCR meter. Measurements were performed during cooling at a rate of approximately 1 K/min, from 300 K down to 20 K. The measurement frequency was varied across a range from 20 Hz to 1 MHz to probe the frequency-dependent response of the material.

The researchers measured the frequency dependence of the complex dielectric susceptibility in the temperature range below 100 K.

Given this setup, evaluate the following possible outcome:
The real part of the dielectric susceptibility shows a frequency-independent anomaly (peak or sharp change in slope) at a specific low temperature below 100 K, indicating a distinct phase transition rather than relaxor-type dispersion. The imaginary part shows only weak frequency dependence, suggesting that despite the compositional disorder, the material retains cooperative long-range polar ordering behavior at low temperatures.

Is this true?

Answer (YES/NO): NO